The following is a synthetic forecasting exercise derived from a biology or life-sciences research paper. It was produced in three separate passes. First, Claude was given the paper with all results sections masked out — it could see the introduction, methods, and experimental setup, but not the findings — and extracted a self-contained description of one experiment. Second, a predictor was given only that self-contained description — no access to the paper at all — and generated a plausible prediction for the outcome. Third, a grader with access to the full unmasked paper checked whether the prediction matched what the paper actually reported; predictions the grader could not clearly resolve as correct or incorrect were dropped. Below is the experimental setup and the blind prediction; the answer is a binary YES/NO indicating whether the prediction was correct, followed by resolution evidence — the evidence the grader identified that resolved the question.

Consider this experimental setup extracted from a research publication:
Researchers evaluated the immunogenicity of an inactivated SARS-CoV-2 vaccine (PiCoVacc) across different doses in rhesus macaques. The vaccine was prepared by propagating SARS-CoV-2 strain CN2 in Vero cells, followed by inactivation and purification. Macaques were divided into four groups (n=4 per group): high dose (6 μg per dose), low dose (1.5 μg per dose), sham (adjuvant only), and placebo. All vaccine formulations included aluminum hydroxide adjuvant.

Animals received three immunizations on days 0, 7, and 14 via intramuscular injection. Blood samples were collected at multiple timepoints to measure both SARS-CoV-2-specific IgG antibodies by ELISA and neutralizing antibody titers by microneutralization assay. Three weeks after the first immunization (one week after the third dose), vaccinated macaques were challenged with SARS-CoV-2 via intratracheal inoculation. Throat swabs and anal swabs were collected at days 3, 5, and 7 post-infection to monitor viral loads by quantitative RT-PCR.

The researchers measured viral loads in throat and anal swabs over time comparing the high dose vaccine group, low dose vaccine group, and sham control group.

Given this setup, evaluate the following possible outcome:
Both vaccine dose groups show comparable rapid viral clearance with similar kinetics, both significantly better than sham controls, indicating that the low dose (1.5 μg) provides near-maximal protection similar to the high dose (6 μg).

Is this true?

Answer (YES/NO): NO